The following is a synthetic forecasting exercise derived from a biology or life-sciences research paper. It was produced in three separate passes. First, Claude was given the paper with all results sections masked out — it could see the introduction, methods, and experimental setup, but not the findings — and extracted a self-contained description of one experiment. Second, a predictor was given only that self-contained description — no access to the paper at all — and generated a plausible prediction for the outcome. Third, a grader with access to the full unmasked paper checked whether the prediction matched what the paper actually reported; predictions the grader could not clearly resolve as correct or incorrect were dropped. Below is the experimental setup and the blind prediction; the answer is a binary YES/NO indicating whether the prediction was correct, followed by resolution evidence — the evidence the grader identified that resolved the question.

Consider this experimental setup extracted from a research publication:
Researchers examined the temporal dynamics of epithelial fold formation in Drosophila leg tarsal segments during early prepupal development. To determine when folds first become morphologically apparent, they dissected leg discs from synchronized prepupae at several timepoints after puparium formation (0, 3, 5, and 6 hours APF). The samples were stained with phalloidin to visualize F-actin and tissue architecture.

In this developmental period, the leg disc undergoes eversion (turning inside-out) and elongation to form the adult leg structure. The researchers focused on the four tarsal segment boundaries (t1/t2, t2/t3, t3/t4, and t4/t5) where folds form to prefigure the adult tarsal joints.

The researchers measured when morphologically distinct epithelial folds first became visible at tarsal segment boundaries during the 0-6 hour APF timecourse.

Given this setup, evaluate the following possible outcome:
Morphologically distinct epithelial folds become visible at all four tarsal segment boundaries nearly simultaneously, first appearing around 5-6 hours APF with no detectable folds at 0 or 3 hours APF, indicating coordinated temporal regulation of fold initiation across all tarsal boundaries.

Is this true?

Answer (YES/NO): NO